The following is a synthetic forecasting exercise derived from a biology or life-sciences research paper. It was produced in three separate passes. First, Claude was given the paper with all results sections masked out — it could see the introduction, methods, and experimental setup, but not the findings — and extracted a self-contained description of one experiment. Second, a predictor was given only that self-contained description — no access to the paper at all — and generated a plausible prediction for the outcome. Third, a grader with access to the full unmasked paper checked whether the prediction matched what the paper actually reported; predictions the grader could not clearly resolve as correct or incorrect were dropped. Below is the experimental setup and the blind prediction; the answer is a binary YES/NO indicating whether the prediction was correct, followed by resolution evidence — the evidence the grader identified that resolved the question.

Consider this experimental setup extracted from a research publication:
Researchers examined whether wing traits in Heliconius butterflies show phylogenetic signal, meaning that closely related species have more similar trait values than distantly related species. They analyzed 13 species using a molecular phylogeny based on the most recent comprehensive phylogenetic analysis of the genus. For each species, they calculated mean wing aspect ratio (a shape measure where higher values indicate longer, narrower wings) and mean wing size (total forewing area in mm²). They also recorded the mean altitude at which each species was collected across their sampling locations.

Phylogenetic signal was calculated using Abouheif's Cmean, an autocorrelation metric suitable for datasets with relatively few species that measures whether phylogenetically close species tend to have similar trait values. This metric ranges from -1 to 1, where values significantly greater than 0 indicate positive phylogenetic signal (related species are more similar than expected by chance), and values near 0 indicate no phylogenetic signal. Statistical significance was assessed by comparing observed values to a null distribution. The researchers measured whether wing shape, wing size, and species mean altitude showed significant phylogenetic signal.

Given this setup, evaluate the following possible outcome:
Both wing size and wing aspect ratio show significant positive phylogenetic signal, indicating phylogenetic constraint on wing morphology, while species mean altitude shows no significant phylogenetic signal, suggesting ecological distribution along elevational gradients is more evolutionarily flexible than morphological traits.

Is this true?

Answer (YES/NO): NO